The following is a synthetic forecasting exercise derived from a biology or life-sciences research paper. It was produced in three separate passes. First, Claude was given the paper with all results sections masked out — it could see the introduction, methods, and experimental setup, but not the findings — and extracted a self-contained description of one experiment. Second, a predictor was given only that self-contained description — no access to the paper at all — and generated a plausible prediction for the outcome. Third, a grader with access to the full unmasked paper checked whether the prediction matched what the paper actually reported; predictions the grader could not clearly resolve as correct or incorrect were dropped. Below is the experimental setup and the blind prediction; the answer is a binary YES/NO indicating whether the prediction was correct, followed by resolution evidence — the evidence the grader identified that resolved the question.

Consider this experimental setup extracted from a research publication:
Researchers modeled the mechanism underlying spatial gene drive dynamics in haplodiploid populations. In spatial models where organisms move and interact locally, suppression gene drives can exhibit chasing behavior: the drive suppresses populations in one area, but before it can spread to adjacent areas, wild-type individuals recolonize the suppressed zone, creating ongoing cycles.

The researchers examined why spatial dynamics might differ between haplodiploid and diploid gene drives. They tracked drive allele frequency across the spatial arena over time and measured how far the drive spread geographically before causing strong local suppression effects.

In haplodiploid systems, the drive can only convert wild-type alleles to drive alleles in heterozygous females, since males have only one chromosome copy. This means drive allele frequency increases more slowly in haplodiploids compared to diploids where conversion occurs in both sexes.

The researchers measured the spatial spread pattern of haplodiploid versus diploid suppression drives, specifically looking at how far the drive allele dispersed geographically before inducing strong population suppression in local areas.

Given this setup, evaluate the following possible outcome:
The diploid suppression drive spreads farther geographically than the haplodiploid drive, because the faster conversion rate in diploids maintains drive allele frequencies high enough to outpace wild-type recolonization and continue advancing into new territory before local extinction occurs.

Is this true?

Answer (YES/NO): NO